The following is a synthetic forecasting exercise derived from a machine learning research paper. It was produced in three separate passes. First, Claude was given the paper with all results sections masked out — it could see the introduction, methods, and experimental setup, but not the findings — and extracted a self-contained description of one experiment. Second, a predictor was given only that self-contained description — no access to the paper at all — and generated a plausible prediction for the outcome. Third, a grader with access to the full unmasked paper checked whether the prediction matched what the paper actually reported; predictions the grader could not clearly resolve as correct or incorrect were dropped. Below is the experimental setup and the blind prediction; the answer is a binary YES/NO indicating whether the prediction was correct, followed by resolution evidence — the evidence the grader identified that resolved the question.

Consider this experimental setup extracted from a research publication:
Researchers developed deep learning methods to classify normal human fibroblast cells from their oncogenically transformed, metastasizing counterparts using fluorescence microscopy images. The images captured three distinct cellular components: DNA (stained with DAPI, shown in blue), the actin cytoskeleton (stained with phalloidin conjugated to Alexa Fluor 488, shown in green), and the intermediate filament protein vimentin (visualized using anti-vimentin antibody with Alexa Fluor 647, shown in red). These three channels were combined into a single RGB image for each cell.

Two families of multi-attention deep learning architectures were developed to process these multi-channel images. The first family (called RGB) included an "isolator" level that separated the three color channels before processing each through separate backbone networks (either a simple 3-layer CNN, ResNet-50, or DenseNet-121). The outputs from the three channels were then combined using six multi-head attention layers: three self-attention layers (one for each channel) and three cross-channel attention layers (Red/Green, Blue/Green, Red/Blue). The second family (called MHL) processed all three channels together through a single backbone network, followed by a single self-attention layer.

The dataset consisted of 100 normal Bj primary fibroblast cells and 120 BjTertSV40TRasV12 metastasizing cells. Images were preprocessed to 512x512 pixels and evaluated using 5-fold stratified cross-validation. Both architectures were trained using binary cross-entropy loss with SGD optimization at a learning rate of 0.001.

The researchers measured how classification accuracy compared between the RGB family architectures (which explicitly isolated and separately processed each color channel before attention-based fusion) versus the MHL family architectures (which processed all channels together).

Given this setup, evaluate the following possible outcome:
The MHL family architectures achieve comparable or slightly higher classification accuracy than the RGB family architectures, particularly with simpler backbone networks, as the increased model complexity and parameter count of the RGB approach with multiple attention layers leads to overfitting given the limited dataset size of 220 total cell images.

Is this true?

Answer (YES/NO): NO